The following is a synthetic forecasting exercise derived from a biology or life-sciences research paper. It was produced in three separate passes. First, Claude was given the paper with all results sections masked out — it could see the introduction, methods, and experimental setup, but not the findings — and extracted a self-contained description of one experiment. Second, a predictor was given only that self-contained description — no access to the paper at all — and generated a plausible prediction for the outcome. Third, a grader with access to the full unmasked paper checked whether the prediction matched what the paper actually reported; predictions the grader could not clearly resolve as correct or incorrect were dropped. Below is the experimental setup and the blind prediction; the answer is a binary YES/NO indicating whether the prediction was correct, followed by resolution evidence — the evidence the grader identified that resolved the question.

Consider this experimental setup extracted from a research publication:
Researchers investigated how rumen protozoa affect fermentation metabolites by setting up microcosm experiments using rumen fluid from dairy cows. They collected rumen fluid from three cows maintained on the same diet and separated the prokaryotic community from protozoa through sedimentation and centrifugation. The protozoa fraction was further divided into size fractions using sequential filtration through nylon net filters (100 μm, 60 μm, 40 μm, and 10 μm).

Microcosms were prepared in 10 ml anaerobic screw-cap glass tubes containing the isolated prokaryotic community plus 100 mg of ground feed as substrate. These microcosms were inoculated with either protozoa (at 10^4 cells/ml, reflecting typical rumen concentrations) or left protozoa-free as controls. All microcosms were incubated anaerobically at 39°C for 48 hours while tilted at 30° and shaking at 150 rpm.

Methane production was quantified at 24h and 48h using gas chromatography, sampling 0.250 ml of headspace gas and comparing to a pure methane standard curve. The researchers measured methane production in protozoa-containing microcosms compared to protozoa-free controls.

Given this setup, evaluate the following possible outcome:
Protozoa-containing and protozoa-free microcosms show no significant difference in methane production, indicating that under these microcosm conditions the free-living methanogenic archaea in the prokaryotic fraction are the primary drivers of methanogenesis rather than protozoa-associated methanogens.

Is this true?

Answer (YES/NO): NO